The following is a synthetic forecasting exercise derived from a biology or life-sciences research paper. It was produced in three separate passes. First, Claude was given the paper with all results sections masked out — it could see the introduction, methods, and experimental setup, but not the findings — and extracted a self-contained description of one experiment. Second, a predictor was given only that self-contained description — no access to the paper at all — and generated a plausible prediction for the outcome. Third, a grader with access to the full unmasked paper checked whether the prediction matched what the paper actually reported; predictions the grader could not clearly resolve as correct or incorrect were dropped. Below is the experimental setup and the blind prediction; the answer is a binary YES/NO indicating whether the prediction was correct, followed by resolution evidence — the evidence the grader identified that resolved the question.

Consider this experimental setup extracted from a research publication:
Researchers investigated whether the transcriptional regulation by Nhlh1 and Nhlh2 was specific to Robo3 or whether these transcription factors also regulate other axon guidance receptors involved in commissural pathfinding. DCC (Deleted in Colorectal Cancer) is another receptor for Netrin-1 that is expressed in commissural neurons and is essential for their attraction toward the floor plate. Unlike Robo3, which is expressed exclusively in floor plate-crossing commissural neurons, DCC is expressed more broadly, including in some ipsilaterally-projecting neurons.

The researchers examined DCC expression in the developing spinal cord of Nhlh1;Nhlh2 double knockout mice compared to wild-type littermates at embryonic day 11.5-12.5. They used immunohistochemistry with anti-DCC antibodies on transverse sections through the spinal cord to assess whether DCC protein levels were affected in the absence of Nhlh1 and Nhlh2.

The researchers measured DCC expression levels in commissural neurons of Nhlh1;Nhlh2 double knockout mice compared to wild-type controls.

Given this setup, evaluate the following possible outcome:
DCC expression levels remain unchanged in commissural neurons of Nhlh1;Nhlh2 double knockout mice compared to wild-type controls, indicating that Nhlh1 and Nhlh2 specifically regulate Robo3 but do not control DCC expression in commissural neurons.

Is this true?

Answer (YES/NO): YES